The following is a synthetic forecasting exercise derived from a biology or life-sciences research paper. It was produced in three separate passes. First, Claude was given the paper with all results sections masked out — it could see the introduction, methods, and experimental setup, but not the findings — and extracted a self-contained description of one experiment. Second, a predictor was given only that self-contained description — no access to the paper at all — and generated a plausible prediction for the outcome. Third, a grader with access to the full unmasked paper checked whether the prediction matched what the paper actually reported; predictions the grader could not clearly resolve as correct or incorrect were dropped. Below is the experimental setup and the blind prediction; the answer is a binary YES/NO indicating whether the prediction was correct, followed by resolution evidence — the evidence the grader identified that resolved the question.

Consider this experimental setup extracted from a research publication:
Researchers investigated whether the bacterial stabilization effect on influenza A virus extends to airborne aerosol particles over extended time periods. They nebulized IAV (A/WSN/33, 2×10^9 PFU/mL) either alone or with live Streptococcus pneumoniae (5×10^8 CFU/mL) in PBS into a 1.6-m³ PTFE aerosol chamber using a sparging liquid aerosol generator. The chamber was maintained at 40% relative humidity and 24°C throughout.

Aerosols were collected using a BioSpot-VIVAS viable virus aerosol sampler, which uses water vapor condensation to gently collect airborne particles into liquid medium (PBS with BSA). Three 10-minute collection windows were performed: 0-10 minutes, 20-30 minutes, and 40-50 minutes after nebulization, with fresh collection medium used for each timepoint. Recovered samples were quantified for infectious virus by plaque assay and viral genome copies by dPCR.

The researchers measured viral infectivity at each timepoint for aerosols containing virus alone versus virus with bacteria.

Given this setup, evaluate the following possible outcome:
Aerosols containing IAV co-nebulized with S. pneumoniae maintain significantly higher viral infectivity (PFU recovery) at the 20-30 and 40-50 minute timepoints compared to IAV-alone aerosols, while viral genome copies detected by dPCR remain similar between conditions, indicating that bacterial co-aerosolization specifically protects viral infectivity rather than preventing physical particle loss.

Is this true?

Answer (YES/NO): YES